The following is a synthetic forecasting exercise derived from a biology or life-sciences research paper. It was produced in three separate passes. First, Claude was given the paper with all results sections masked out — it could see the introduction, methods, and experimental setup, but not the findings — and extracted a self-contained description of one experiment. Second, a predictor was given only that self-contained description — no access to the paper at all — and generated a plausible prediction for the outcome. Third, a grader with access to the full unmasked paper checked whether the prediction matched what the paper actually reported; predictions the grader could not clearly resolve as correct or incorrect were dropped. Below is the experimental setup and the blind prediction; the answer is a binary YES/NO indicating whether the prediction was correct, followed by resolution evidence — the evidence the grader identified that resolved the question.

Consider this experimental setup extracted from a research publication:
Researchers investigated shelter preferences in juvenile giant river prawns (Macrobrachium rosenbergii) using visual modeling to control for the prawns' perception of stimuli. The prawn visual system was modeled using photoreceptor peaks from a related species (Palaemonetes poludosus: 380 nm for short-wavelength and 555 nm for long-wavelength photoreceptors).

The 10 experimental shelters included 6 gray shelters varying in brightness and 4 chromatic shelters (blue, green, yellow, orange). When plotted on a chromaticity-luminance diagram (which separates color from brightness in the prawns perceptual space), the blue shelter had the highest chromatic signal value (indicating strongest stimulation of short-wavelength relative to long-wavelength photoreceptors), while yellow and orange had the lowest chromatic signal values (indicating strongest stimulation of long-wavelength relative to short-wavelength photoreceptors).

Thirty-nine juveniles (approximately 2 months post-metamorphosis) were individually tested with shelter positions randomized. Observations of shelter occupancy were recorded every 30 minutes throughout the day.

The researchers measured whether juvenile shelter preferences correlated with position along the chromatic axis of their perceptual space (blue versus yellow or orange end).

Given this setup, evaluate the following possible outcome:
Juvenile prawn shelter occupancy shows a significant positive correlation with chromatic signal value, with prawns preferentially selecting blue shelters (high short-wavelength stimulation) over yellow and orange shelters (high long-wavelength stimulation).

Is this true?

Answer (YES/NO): YES